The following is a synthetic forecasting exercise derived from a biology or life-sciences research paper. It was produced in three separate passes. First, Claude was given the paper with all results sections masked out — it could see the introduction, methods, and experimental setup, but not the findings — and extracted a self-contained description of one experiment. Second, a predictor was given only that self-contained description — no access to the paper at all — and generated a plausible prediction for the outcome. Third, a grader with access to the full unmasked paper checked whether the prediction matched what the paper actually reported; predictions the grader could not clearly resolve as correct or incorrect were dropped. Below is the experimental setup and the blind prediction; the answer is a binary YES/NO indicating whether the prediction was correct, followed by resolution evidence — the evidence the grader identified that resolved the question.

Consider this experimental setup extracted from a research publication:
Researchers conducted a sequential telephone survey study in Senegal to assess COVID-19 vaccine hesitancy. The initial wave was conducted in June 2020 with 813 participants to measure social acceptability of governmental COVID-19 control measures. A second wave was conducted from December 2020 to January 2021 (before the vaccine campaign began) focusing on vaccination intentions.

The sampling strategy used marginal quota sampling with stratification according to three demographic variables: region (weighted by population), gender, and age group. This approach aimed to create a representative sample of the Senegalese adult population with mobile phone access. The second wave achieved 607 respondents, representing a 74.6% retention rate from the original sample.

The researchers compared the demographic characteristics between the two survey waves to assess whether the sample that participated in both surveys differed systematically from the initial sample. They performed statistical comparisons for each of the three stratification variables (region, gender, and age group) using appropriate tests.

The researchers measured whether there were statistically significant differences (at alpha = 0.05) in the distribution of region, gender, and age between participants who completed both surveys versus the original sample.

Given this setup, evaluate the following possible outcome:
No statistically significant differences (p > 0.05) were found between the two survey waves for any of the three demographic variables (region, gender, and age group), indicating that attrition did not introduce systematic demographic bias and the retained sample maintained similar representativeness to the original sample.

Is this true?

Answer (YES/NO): NO